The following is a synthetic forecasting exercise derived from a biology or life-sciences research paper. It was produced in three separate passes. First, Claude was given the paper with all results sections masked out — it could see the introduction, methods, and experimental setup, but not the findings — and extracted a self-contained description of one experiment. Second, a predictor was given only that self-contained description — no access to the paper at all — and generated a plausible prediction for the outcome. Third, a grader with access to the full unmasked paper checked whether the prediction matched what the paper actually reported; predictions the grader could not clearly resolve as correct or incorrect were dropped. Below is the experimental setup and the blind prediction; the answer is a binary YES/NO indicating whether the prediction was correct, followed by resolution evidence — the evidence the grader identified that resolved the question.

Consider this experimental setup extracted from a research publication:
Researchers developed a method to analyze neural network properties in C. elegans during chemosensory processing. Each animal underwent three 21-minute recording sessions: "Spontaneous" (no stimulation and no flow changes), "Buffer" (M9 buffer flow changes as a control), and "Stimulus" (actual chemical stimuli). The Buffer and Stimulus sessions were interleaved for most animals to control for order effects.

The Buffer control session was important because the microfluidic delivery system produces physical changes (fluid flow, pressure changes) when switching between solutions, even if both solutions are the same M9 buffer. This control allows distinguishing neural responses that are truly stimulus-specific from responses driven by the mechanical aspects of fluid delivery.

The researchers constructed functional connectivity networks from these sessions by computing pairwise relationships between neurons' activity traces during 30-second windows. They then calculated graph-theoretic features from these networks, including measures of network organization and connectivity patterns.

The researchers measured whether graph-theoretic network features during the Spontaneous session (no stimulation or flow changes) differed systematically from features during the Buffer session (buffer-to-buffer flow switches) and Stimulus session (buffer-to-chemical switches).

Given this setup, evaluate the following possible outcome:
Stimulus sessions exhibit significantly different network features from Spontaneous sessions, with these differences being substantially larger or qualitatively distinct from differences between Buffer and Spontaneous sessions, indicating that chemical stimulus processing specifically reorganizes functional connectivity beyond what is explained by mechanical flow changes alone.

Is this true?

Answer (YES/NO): YES